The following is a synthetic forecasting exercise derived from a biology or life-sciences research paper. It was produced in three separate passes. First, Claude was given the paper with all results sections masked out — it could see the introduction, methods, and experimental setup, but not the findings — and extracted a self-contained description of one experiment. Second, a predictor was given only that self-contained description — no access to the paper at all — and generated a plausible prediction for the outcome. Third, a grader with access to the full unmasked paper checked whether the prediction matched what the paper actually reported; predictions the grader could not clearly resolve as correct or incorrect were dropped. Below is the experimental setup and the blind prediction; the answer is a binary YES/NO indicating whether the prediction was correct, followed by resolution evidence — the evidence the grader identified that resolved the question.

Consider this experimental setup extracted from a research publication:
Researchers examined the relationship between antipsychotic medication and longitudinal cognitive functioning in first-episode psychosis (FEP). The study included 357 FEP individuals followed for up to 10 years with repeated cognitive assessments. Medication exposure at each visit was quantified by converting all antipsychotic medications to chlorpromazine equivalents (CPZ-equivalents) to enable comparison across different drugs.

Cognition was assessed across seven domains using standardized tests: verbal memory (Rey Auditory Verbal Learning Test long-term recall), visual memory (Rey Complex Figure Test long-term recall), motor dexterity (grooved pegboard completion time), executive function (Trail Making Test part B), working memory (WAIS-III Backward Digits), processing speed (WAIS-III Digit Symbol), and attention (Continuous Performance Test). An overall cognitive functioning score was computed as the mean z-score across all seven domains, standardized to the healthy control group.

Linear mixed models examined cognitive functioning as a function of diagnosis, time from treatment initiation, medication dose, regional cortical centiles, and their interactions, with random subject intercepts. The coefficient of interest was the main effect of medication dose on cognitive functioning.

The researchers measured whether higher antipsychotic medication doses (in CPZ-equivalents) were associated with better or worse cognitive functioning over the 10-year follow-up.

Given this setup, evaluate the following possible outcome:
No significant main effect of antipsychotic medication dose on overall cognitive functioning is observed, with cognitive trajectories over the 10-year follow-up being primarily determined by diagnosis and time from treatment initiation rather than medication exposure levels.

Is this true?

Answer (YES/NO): NO